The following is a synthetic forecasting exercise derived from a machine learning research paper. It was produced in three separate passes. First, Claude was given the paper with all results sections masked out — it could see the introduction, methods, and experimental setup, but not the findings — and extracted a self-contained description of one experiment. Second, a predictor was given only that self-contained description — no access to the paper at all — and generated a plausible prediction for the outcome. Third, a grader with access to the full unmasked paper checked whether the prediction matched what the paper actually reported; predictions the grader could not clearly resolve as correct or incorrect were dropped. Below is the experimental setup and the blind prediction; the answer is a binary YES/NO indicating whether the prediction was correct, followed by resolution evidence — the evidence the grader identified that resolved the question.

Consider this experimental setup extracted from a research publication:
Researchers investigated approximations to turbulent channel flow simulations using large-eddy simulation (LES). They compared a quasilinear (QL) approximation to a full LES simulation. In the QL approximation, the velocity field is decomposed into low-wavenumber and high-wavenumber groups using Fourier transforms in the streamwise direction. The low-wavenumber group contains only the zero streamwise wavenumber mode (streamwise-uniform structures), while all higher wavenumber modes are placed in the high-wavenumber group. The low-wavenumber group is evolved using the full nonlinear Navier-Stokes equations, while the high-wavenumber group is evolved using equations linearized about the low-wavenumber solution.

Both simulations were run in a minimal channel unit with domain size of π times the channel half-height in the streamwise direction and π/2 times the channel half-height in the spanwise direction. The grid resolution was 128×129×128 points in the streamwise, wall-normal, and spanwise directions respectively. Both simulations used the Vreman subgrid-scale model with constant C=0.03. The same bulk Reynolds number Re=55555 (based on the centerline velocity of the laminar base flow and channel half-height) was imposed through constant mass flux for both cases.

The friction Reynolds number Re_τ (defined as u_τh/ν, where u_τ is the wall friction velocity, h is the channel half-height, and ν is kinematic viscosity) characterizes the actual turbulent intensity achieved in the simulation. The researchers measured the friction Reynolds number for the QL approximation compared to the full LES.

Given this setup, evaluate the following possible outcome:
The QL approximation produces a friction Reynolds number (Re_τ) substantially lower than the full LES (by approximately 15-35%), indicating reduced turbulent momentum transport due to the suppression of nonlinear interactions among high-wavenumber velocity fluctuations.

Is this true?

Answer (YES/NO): NO